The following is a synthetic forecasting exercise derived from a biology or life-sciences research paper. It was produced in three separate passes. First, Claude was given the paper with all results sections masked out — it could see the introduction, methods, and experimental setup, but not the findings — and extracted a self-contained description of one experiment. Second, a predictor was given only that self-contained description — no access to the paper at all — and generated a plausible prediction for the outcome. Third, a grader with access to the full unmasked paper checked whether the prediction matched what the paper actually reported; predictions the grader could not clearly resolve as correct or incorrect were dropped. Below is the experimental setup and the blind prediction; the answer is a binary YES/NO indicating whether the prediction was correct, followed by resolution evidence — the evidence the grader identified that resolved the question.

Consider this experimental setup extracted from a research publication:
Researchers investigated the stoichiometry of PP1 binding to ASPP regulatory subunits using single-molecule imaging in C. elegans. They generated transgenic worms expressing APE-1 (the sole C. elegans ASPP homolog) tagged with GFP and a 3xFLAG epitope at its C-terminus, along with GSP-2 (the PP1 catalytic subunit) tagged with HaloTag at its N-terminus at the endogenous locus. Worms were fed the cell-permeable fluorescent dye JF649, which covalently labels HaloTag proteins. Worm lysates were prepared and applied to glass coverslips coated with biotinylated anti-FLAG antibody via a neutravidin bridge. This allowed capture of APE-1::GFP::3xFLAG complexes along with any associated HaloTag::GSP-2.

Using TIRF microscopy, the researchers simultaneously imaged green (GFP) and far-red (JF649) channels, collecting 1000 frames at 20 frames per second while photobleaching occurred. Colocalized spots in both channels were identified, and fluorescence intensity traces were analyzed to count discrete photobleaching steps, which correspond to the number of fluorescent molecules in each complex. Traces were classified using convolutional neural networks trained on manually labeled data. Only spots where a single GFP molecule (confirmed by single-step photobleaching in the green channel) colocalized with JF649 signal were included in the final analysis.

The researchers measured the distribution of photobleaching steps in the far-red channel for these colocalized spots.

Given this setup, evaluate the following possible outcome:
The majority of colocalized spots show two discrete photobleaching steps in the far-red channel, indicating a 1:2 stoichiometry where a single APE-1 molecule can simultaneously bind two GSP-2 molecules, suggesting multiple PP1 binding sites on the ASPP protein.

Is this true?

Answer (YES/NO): NO